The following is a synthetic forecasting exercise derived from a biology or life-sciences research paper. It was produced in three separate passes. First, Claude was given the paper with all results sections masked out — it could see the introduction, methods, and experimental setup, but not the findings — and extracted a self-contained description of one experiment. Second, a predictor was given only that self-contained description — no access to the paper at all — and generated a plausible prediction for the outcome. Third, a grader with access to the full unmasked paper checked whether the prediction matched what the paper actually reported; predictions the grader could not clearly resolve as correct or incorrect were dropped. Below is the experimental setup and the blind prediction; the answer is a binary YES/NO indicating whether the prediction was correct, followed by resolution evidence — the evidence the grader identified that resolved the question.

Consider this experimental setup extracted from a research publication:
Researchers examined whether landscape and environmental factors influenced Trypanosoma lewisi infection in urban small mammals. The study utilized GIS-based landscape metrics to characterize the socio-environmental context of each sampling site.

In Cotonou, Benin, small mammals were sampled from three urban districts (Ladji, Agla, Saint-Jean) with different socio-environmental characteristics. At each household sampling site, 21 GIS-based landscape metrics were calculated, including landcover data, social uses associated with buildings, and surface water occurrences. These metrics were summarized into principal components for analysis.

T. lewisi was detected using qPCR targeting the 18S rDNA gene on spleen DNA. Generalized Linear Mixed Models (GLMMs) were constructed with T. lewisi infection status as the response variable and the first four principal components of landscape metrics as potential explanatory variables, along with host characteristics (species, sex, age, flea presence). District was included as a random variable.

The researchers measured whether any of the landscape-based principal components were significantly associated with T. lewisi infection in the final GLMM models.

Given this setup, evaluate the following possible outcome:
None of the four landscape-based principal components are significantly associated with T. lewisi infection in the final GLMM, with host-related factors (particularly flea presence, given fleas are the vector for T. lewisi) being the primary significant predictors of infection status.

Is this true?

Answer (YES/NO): NO